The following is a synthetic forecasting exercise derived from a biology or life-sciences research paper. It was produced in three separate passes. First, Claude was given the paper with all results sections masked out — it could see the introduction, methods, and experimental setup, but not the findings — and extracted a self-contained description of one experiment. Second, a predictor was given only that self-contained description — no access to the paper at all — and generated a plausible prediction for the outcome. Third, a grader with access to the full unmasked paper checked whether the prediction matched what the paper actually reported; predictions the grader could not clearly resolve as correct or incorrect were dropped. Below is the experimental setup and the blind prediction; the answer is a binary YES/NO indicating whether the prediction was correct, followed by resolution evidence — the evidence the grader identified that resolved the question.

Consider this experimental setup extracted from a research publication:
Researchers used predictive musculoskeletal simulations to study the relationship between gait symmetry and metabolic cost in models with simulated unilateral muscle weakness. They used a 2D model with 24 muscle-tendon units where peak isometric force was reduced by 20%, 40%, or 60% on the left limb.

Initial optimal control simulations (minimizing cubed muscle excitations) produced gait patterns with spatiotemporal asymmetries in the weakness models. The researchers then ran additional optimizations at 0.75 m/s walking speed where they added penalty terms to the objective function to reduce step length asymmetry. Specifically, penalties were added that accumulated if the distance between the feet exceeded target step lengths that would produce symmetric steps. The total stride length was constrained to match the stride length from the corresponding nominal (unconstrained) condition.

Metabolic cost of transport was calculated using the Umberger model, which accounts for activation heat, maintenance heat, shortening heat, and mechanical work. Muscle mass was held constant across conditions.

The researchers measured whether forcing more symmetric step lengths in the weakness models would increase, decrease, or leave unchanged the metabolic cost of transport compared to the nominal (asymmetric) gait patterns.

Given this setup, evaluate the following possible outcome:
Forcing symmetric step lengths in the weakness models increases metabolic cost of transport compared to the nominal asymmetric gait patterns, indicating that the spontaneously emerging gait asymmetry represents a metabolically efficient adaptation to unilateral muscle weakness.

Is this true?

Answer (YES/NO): YES